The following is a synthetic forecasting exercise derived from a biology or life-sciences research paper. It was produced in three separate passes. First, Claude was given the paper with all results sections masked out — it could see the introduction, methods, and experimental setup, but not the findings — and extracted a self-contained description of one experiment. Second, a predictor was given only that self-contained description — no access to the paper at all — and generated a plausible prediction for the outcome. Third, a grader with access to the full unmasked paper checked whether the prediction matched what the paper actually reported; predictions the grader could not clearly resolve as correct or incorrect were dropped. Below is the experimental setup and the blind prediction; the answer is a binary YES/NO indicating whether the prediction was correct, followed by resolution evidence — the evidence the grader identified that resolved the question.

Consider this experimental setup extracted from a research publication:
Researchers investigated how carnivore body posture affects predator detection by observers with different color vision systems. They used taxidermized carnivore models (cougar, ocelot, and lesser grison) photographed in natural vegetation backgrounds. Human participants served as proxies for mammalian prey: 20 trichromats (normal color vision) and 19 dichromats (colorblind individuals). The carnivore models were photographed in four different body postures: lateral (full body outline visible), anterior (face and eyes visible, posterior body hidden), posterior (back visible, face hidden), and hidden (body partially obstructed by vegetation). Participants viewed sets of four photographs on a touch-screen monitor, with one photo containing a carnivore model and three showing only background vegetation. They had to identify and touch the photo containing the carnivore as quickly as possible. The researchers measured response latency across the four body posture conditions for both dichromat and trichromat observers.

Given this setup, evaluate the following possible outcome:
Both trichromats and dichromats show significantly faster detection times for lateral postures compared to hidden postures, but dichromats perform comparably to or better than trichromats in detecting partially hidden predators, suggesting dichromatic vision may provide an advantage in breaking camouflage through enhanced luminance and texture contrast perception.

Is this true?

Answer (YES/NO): NO